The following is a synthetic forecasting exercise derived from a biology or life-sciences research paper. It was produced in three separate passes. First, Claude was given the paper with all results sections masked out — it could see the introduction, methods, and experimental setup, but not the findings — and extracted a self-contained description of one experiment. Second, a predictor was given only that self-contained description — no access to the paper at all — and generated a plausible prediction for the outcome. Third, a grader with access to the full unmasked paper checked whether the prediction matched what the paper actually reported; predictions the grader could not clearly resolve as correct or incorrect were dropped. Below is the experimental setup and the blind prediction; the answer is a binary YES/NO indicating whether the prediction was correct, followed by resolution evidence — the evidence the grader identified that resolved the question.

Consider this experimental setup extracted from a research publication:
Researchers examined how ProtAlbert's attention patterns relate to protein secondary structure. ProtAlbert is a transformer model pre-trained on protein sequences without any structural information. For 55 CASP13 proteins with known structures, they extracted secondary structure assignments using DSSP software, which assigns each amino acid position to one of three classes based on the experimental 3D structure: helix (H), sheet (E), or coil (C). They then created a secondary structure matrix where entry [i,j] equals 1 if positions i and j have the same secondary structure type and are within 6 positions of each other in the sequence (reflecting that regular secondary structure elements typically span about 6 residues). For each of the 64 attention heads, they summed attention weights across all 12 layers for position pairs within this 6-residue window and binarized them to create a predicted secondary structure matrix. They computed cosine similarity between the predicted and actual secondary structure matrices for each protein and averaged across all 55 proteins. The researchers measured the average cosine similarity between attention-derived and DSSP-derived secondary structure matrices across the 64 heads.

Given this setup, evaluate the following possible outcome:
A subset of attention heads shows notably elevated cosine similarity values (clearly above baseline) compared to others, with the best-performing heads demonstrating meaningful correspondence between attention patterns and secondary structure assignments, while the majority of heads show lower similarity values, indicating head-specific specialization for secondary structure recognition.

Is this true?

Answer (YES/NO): YES